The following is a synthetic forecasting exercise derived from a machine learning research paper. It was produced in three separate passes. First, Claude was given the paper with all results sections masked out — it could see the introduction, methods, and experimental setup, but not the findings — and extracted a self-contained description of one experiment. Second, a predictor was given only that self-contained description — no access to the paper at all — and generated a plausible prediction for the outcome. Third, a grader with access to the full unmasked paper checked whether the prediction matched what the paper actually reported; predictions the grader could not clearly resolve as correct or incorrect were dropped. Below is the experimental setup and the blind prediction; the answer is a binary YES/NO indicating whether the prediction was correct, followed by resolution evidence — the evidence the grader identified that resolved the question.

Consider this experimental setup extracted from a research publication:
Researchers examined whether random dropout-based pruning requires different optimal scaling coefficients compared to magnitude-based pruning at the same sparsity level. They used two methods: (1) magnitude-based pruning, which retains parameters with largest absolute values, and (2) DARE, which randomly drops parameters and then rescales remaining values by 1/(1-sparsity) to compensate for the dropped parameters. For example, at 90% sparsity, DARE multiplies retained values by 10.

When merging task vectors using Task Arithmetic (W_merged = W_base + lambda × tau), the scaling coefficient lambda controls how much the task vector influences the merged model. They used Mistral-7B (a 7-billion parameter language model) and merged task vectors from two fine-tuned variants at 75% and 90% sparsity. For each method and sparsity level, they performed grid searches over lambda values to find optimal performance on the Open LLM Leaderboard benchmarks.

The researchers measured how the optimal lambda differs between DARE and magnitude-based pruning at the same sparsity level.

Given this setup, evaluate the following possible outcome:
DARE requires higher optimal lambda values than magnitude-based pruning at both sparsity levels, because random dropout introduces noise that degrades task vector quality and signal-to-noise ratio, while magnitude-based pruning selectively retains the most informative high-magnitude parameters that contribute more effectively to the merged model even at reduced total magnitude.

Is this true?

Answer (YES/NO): NO